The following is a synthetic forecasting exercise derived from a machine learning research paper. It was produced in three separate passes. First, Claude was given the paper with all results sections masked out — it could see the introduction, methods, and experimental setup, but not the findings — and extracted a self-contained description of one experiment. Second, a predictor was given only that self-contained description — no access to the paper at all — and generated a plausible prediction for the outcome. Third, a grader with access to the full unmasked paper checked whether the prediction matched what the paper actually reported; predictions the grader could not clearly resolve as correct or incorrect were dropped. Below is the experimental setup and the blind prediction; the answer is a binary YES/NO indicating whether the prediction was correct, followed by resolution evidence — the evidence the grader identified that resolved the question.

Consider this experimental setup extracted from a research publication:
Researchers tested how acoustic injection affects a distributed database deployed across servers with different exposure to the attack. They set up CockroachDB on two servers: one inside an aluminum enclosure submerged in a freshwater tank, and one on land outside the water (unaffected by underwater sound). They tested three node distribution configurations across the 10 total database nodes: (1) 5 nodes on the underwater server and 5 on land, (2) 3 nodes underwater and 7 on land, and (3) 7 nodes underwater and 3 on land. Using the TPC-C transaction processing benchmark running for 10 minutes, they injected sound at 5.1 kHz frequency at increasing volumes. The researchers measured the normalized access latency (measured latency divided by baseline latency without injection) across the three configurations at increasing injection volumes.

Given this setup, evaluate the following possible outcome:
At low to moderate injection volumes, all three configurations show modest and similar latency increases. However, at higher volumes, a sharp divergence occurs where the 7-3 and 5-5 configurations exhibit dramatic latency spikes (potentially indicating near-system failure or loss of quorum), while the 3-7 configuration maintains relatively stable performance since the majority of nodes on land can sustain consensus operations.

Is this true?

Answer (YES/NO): NO